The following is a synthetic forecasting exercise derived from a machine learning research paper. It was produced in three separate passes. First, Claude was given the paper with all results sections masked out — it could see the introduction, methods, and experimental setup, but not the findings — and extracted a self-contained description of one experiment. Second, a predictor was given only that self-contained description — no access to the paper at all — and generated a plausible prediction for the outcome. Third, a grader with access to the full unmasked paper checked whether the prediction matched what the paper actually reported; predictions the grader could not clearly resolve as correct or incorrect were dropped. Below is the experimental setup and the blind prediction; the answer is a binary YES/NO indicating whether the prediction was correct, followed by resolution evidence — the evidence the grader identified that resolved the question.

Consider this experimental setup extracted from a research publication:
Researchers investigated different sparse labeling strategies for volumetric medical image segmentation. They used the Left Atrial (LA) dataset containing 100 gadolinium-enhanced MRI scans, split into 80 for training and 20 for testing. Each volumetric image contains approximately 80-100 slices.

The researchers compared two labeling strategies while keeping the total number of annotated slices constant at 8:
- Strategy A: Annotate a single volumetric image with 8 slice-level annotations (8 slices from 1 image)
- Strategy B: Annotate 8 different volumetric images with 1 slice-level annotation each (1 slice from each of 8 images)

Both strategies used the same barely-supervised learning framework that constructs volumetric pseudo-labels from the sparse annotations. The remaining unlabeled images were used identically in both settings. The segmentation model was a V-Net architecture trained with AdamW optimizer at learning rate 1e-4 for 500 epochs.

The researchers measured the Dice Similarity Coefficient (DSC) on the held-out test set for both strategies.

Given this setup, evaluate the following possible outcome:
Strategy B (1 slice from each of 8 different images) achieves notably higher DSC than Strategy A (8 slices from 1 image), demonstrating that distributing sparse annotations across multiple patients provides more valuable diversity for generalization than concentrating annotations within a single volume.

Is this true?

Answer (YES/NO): YES